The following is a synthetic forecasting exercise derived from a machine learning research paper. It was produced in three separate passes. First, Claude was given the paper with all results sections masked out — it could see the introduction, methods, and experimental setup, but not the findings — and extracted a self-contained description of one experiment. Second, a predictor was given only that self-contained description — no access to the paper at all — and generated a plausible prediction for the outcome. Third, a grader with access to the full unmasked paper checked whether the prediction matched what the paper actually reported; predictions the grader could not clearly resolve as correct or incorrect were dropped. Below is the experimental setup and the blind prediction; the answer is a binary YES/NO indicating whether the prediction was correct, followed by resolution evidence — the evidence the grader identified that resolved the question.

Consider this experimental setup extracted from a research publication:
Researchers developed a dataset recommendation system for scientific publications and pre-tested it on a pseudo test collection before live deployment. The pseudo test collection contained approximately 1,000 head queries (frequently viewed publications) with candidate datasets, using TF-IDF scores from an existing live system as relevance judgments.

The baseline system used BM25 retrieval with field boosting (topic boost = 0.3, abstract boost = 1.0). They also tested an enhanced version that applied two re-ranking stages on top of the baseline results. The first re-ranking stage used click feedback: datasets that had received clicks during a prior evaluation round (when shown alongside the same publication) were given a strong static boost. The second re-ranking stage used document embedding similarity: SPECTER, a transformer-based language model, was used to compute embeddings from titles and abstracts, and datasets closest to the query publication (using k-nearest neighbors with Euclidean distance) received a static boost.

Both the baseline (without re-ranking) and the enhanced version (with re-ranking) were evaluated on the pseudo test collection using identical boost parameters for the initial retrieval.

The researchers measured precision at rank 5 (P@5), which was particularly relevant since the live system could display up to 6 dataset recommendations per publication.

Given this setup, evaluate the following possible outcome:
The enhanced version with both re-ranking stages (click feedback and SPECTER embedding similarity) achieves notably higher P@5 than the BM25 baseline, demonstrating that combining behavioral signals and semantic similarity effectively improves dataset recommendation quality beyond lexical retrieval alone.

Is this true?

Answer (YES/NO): NO